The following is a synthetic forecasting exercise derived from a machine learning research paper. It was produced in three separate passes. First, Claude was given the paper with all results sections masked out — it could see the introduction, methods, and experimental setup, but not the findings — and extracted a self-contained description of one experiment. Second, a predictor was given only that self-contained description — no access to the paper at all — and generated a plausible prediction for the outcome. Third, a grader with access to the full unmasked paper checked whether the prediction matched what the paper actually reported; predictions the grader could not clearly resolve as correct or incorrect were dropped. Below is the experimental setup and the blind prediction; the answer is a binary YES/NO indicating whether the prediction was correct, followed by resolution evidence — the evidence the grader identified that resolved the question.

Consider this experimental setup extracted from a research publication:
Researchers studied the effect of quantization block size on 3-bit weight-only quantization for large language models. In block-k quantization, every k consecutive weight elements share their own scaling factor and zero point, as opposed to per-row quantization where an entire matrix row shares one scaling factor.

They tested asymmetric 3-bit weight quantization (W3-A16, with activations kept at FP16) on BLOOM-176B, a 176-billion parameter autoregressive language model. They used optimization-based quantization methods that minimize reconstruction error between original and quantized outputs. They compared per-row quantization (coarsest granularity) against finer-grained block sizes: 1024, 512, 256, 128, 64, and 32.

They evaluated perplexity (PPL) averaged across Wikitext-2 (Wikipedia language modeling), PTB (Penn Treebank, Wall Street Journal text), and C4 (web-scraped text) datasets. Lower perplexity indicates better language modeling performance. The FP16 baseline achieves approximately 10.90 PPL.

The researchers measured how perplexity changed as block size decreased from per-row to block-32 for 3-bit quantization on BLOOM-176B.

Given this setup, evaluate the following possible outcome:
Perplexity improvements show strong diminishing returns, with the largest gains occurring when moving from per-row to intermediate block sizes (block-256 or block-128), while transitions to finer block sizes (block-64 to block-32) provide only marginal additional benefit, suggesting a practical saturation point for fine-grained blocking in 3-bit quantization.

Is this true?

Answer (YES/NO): NO